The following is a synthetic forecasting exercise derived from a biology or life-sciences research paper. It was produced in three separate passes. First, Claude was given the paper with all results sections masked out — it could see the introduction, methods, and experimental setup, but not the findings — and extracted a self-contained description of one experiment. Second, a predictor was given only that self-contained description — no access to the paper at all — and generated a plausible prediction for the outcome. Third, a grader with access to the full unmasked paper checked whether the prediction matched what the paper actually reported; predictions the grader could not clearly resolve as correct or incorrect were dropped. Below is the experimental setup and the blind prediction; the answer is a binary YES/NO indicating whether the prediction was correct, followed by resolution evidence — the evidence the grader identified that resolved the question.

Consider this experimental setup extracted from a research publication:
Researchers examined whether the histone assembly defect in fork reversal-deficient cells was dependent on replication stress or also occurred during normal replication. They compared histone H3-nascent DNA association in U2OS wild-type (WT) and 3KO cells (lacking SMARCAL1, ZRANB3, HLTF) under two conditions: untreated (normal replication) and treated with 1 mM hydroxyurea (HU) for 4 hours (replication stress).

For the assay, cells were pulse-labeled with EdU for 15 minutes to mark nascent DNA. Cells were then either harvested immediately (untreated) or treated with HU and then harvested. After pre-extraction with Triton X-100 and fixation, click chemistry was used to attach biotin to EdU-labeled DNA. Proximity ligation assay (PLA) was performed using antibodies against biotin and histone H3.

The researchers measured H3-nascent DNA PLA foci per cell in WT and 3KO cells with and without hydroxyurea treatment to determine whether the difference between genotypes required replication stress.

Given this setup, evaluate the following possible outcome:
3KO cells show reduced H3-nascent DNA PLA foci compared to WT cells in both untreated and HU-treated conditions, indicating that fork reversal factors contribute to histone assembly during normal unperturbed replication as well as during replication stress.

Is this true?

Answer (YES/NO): NO